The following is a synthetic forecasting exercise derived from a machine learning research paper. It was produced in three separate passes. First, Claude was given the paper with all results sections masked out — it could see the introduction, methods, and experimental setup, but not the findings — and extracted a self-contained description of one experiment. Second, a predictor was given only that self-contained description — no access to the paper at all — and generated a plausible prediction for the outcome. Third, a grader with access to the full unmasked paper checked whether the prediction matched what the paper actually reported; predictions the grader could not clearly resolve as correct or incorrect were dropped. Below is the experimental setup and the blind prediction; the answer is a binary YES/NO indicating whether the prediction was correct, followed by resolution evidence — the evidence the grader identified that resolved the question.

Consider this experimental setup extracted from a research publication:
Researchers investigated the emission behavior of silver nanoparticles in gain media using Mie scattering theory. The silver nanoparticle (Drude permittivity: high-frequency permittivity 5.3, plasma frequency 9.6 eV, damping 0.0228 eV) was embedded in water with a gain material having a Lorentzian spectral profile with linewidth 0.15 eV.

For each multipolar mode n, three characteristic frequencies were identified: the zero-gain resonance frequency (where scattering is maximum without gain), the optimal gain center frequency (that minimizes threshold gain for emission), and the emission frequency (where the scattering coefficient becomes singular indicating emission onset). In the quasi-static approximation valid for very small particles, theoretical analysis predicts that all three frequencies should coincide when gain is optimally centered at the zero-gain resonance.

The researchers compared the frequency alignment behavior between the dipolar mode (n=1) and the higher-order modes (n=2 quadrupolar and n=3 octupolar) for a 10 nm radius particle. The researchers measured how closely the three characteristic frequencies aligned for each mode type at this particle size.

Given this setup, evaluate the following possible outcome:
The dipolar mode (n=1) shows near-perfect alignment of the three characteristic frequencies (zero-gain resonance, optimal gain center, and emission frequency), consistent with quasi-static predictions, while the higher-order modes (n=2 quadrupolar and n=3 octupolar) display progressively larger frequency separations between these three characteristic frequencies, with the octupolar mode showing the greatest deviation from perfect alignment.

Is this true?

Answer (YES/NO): NO